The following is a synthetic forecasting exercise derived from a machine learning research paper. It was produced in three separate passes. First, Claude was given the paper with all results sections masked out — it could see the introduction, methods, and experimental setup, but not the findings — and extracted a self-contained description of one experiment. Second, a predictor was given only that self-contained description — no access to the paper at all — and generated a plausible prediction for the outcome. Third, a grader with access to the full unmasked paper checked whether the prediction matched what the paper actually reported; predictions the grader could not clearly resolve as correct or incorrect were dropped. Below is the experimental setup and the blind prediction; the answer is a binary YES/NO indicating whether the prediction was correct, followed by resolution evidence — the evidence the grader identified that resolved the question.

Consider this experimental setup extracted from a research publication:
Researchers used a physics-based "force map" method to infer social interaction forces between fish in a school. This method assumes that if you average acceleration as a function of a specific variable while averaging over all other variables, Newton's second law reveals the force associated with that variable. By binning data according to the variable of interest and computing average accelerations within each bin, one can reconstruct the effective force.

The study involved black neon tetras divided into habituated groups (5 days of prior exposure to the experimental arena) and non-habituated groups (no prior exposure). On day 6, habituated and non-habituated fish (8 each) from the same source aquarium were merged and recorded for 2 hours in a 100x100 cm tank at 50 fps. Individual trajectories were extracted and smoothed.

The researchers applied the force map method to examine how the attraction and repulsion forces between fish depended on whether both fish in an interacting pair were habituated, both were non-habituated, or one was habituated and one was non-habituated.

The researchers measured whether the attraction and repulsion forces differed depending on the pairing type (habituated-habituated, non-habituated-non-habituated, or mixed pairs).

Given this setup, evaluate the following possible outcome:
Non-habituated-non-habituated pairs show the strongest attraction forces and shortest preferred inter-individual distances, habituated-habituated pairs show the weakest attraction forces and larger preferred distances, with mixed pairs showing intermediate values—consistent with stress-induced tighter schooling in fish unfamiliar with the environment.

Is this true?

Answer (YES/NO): NO